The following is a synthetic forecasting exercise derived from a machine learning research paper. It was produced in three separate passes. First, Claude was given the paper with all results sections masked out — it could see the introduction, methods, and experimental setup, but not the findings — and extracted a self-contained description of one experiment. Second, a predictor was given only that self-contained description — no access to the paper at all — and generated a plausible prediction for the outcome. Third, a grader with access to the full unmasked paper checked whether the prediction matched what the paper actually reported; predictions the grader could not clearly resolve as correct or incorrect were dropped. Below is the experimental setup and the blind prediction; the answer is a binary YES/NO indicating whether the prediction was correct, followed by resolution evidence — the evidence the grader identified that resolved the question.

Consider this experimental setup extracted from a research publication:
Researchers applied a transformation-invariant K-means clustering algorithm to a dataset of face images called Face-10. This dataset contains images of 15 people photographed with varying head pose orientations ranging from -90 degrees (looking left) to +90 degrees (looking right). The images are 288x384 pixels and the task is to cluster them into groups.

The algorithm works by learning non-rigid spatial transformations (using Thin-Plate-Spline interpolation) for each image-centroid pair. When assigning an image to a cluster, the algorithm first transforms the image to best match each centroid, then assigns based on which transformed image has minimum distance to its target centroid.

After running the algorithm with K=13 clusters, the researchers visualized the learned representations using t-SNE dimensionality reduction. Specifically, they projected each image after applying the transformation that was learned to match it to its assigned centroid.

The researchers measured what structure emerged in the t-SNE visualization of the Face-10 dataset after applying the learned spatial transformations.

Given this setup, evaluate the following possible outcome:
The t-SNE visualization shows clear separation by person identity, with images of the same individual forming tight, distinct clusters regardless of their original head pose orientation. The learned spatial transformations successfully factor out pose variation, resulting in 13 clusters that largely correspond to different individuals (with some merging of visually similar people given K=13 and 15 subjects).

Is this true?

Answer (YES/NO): NO